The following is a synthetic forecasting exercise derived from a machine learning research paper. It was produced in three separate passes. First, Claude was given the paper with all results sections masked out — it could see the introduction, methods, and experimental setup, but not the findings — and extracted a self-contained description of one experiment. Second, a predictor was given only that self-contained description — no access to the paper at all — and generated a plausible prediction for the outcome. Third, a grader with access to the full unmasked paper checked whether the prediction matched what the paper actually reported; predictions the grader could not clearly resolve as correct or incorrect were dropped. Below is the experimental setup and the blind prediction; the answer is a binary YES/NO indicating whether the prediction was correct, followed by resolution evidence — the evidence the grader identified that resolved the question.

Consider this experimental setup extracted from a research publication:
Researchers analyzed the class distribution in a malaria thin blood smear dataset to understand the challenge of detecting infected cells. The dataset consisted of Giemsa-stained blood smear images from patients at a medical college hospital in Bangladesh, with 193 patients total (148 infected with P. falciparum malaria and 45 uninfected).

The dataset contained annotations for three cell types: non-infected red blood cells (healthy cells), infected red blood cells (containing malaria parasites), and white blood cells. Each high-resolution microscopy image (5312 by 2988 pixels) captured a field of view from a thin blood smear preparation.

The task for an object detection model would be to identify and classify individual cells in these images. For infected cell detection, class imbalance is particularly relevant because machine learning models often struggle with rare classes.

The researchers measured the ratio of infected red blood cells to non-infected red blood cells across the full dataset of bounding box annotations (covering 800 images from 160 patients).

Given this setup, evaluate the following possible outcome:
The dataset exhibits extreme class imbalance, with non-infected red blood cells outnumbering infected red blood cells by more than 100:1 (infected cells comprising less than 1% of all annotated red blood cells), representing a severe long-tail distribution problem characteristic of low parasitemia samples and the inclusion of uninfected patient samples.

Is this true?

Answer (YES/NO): NO